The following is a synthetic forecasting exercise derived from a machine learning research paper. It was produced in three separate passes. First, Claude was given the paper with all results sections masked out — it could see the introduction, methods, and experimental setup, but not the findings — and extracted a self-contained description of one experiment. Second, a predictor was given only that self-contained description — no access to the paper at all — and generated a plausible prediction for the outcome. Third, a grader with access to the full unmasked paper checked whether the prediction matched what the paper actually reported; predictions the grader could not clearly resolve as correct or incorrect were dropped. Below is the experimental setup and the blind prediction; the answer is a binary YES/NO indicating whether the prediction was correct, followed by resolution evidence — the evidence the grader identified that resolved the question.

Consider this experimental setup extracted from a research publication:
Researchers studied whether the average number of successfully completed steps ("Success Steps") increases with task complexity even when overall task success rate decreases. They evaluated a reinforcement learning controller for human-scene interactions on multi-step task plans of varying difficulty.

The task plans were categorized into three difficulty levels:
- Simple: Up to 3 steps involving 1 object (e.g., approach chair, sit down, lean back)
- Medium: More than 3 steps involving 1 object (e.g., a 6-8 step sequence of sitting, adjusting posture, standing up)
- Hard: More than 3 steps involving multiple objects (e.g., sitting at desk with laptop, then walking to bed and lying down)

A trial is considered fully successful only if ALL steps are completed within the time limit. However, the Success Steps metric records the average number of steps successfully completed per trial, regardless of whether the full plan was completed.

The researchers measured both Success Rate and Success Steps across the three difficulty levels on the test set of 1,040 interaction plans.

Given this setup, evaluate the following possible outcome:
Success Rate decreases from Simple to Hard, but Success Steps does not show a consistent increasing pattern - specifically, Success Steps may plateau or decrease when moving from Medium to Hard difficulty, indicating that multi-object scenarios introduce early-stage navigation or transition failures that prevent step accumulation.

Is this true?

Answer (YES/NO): NO